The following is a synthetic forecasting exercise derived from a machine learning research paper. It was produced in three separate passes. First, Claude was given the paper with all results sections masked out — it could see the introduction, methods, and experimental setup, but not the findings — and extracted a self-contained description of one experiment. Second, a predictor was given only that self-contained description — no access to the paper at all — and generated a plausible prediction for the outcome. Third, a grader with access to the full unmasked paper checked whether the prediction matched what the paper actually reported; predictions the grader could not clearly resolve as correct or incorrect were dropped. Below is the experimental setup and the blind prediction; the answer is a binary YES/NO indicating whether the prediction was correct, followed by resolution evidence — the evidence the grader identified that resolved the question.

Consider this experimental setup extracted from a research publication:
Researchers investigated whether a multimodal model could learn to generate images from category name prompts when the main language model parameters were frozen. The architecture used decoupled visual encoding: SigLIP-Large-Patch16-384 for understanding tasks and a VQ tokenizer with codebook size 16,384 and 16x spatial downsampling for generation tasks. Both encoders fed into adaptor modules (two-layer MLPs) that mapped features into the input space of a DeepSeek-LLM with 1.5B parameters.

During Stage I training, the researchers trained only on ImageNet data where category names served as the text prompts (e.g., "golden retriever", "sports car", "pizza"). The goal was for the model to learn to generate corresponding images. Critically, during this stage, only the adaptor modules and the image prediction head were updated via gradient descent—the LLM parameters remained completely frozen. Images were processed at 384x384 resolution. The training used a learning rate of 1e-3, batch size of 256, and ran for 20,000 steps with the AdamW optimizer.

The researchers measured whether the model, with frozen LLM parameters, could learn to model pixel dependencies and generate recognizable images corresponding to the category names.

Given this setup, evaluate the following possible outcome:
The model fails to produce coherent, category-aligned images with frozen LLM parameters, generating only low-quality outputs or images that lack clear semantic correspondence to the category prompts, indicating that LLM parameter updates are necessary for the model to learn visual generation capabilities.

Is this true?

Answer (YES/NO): NO